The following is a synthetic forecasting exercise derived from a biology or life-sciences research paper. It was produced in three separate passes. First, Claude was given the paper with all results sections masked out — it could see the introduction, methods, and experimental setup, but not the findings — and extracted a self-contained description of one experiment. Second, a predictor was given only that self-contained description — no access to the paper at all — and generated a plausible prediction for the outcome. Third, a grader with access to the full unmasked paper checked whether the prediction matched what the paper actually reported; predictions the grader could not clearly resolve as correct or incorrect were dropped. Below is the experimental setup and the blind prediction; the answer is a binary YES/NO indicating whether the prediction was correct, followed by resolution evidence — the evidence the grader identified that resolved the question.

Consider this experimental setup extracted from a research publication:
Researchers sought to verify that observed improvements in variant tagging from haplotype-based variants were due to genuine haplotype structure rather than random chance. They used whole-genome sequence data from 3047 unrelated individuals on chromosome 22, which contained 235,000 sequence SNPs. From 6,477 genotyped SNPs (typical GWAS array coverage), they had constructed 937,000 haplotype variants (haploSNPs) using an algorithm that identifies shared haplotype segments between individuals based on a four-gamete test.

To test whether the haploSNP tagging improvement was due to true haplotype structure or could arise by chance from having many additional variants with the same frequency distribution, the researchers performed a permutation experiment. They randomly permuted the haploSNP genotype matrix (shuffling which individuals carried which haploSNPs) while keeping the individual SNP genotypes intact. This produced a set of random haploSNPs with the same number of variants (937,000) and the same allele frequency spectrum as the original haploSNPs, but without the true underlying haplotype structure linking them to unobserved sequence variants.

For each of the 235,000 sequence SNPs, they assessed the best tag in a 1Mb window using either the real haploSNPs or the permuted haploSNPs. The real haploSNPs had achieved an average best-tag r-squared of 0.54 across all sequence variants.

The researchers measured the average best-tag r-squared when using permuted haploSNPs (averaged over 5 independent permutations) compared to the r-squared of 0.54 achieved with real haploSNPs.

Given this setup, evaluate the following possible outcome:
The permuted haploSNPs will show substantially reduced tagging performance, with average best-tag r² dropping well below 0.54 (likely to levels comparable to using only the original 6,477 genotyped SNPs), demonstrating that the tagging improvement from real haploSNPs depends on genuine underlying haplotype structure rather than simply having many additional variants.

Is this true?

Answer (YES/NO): NO